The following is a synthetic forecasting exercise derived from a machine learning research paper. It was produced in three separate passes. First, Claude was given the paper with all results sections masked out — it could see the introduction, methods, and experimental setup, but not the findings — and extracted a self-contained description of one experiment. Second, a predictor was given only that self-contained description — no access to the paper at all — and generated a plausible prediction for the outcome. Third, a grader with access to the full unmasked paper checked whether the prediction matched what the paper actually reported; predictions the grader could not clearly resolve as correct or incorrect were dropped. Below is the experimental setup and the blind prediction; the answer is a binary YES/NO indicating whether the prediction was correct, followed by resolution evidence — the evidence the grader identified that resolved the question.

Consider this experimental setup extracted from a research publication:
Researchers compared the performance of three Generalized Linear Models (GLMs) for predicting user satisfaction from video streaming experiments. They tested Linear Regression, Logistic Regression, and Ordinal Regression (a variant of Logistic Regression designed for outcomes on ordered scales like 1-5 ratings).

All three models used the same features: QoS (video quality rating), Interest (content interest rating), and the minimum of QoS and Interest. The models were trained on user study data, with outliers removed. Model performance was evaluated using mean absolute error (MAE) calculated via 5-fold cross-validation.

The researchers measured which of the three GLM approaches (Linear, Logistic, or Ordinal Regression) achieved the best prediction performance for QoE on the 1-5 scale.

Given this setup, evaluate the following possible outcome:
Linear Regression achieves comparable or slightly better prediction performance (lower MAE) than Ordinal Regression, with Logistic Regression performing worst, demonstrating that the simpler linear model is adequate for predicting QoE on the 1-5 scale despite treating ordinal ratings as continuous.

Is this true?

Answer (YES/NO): NO